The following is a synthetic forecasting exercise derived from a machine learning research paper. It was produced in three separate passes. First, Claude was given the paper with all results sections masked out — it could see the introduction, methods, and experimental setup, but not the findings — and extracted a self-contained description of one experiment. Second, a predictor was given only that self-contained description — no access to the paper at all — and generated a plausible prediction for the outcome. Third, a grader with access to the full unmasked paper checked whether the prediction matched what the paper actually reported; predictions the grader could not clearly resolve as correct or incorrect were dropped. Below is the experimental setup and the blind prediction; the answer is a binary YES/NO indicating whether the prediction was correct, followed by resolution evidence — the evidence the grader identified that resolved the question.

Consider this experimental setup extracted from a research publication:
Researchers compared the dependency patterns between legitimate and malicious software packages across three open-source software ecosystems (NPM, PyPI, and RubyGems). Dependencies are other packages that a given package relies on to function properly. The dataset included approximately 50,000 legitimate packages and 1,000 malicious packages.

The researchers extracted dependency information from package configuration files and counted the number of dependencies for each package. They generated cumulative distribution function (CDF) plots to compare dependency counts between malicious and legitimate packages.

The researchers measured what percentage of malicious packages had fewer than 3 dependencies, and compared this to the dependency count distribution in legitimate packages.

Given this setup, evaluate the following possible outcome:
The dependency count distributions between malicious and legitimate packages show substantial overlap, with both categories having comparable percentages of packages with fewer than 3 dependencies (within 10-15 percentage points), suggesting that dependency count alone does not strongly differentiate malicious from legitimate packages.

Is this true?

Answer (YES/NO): NO